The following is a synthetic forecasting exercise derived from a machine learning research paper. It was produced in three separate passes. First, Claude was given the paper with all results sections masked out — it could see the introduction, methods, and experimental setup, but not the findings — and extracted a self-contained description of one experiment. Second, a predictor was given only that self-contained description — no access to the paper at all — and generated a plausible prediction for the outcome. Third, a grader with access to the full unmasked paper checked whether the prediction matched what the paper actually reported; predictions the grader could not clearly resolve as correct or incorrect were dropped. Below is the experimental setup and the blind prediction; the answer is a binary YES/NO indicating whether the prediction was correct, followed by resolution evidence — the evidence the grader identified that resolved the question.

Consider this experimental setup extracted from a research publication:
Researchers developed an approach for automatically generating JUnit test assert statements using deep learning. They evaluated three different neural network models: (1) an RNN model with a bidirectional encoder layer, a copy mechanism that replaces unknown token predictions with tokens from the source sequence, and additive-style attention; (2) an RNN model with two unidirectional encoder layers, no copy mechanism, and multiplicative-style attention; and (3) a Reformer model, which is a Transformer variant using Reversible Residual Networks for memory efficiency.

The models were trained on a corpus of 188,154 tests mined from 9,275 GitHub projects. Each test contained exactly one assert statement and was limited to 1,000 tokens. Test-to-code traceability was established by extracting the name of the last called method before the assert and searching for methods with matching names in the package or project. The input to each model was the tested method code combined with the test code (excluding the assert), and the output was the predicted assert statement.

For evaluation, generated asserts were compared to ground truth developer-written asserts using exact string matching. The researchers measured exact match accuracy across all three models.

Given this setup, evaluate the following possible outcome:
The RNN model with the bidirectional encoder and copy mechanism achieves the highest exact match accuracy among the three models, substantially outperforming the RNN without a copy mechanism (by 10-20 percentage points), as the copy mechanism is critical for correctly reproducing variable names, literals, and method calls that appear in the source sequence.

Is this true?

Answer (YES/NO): NO